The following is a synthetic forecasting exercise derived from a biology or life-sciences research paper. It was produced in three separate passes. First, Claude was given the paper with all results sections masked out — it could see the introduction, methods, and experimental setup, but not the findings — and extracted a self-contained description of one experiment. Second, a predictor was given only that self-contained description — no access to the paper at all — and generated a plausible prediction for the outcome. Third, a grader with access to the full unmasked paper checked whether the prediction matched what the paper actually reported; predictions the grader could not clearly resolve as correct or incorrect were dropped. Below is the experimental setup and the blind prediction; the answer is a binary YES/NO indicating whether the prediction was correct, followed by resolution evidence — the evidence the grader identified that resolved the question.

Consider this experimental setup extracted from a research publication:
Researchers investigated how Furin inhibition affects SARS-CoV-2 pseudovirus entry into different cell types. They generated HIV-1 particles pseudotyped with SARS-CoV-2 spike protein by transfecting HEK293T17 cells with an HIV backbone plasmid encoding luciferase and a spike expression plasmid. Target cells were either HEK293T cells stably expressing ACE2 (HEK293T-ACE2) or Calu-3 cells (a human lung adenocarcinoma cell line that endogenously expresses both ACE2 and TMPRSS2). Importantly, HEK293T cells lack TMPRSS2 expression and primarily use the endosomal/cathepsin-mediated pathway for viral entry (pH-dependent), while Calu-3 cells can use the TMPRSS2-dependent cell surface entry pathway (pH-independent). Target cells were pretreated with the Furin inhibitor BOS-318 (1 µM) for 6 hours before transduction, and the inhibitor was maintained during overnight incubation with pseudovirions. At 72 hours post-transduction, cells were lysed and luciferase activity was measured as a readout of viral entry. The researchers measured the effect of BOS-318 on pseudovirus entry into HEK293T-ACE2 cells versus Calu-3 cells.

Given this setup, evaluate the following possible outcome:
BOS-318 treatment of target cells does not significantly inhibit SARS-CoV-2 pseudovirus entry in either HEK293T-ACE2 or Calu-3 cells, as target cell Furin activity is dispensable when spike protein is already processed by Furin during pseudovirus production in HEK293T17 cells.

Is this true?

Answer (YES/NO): NO